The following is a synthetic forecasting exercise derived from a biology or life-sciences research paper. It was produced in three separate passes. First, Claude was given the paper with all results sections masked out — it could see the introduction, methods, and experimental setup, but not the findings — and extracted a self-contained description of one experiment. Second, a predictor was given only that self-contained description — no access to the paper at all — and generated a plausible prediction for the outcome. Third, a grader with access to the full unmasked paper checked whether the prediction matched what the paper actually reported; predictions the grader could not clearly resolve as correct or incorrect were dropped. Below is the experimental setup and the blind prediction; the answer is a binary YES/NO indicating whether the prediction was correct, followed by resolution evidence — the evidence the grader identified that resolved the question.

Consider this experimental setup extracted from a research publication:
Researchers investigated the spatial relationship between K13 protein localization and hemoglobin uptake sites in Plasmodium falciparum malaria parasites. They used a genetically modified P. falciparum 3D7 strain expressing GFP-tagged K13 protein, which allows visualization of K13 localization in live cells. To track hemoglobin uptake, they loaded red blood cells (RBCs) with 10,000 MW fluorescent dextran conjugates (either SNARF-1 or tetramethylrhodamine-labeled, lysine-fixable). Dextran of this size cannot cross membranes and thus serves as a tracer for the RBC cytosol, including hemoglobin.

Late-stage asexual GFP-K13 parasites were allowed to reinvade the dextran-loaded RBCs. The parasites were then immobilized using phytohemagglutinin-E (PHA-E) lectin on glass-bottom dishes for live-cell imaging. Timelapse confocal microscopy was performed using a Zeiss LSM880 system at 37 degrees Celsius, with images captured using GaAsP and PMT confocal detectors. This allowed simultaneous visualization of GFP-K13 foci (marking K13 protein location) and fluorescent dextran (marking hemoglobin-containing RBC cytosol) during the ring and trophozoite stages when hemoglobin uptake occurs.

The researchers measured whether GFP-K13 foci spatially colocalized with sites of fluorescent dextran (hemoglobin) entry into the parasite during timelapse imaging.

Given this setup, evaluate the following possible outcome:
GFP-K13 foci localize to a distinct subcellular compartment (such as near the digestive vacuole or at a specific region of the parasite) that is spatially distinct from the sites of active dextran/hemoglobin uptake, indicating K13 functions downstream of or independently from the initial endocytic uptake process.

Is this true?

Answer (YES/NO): NO